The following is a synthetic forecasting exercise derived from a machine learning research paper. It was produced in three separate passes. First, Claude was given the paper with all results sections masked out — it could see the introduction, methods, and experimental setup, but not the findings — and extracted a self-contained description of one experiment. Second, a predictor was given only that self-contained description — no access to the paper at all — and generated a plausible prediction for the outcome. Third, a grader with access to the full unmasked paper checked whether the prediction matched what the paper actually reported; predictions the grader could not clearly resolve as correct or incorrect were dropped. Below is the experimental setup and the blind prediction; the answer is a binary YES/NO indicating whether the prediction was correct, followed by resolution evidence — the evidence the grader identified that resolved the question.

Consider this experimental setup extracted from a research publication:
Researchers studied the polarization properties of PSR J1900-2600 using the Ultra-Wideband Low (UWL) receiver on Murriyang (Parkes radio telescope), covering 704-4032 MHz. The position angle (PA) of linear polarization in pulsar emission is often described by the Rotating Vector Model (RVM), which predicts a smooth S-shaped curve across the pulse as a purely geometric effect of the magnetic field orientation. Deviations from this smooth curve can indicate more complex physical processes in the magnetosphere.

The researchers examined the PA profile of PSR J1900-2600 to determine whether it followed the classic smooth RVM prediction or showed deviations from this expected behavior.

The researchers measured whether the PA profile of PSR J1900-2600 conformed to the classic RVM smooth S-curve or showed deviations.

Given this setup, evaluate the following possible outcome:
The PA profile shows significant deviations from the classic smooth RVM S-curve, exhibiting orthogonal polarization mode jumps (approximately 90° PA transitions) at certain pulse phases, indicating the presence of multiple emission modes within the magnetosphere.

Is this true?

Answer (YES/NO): YES